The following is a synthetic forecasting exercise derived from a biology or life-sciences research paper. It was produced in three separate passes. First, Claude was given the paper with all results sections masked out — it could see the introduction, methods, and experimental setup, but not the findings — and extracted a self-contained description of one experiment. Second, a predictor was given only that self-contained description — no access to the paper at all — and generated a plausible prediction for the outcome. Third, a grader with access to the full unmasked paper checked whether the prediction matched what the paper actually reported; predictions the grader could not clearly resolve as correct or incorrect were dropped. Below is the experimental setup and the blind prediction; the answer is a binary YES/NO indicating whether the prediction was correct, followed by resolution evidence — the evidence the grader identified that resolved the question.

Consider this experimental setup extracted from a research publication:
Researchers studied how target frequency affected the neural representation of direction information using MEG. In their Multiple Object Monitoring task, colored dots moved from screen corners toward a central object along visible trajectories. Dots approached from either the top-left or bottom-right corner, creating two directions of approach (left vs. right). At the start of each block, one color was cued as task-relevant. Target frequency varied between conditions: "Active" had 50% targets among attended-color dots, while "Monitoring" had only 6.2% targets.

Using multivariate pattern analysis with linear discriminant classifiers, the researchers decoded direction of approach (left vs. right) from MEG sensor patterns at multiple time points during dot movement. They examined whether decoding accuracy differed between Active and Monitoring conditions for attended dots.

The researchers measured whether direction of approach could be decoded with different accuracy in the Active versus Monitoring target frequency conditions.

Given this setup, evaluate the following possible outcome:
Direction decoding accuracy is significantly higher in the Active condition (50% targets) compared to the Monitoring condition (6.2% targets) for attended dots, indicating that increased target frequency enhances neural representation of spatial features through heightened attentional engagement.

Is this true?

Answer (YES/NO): NO